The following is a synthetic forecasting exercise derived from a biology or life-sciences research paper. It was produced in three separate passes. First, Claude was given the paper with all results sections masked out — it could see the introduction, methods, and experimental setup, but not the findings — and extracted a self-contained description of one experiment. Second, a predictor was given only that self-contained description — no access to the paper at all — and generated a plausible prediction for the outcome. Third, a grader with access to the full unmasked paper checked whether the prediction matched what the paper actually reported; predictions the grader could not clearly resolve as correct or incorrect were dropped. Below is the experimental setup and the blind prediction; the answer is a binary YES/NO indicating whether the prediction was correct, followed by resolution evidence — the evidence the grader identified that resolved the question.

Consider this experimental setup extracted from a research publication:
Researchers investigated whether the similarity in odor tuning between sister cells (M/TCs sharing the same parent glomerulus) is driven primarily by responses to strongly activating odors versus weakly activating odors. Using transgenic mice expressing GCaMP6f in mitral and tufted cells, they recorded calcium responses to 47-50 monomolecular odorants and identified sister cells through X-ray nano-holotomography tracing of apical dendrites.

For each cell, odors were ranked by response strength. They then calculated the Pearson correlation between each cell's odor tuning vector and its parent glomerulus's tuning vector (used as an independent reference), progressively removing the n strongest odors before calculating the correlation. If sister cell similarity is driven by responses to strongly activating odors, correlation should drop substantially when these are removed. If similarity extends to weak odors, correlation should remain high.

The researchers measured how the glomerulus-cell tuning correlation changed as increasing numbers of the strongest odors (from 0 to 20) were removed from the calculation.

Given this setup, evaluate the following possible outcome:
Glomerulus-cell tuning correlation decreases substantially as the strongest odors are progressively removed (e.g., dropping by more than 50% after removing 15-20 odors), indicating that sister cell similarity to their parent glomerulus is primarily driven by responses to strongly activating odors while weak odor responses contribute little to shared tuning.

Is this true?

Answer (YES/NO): NO